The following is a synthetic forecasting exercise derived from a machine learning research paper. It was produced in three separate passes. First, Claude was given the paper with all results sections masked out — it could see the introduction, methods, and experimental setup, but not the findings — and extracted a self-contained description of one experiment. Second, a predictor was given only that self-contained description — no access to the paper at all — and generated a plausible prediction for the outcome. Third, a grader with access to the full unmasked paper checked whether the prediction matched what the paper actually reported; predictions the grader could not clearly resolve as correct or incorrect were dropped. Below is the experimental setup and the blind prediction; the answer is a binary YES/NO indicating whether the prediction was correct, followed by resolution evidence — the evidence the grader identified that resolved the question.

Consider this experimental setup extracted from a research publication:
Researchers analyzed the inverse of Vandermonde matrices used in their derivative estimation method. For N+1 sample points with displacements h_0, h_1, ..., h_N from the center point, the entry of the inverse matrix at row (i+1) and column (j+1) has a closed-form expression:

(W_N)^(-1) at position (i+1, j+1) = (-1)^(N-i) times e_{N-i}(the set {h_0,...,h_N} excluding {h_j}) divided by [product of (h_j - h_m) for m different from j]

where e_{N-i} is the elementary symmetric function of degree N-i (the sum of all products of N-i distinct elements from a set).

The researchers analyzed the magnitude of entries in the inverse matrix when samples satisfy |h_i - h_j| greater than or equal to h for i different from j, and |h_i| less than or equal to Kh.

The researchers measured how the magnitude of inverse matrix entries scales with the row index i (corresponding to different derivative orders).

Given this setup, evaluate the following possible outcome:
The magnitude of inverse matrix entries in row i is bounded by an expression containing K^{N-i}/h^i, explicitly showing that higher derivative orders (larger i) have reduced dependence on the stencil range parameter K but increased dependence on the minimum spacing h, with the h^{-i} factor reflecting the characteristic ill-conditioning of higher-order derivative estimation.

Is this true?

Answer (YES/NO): YES